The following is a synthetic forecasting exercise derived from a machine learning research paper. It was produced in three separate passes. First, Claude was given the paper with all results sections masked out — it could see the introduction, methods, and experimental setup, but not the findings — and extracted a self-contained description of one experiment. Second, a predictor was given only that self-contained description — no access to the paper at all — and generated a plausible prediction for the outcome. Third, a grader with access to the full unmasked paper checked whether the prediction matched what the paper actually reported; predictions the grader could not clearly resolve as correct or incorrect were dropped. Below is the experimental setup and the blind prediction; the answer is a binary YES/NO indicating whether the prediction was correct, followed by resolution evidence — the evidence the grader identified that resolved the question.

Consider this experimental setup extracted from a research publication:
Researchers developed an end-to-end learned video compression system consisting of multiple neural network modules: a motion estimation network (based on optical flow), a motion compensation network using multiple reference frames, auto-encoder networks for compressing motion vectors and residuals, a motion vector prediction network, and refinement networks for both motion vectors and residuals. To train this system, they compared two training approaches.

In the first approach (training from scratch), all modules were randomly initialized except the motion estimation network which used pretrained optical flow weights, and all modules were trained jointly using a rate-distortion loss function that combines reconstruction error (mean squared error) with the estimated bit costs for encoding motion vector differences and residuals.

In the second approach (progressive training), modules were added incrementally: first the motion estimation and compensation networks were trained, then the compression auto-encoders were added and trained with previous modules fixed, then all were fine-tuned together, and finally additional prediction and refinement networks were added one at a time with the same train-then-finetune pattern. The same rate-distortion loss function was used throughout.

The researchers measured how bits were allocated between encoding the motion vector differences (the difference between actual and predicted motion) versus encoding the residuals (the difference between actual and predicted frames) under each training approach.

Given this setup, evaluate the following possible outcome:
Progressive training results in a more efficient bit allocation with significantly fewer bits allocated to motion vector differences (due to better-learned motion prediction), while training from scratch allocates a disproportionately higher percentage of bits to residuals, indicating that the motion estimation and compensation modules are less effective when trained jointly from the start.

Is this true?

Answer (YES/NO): NO